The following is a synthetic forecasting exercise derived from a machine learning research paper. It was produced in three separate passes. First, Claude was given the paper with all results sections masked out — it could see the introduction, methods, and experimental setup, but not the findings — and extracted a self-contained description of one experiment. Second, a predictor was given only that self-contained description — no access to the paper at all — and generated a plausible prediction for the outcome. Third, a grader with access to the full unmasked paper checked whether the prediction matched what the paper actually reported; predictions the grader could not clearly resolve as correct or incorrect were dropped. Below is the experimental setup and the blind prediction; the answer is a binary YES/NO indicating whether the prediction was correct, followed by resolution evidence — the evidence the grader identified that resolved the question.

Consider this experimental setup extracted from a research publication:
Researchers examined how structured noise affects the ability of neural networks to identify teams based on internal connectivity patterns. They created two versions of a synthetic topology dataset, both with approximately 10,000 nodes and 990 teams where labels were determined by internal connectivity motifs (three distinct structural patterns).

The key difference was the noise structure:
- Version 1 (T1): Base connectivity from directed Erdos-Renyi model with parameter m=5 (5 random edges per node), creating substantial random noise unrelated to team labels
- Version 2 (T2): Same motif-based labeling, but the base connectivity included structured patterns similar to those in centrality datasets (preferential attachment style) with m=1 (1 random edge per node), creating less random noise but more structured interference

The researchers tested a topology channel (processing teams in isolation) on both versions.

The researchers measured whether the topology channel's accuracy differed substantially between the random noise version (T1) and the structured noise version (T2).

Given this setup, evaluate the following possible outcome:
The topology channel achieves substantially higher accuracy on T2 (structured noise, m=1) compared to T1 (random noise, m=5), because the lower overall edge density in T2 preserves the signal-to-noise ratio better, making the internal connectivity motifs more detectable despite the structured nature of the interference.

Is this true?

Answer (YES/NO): NO